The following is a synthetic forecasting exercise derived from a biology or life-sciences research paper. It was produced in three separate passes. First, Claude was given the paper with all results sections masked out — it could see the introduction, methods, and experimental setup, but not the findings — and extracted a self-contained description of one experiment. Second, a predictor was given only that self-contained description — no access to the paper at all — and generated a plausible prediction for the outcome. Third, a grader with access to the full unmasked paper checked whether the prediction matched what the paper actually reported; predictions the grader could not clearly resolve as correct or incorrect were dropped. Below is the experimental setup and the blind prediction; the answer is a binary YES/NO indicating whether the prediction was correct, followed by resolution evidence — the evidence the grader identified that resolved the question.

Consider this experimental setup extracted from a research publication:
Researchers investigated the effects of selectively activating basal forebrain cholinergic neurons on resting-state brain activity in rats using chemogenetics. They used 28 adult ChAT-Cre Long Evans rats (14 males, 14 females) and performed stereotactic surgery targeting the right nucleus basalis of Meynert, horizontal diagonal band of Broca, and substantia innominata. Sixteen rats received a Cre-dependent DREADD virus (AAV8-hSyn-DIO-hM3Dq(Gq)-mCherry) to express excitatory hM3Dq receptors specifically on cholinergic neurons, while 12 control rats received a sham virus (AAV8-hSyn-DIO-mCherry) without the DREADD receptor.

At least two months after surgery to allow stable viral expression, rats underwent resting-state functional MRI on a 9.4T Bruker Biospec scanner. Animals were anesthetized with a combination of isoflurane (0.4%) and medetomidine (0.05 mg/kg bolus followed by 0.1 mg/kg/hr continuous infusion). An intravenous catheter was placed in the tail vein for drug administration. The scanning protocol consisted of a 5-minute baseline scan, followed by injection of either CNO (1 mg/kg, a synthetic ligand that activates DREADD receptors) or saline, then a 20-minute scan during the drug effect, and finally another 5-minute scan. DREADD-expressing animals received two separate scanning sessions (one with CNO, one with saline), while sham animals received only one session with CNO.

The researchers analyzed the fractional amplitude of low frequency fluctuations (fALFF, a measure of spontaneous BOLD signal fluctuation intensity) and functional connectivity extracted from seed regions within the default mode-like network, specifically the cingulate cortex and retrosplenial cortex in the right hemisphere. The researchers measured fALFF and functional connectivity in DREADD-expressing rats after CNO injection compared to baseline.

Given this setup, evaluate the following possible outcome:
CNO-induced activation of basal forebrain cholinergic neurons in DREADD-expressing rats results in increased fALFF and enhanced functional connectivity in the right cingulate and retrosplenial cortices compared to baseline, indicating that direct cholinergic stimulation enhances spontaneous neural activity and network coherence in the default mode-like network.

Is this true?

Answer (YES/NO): NO